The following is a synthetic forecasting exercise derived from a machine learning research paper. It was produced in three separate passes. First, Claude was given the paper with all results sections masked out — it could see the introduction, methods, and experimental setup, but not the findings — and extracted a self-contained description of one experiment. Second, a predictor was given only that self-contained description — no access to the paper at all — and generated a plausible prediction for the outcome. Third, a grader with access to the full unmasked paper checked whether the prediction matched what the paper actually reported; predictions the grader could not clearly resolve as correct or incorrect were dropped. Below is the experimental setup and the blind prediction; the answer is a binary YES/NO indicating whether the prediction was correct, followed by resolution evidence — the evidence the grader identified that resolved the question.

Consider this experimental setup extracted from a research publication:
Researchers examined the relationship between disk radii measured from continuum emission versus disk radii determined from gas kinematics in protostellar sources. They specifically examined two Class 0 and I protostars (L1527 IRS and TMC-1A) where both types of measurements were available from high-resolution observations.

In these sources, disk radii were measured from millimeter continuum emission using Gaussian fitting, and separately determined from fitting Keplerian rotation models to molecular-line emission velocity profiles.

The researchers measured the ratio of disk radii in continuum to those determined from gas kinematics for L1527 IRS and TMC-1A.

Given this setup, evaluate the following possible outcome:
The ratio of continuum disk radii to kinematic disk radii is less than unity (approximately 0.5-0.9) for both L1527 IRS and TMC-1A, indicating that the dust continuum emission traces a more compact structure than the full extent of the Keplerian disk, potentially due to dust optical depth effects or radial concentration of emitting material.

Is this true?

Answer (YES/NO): NO